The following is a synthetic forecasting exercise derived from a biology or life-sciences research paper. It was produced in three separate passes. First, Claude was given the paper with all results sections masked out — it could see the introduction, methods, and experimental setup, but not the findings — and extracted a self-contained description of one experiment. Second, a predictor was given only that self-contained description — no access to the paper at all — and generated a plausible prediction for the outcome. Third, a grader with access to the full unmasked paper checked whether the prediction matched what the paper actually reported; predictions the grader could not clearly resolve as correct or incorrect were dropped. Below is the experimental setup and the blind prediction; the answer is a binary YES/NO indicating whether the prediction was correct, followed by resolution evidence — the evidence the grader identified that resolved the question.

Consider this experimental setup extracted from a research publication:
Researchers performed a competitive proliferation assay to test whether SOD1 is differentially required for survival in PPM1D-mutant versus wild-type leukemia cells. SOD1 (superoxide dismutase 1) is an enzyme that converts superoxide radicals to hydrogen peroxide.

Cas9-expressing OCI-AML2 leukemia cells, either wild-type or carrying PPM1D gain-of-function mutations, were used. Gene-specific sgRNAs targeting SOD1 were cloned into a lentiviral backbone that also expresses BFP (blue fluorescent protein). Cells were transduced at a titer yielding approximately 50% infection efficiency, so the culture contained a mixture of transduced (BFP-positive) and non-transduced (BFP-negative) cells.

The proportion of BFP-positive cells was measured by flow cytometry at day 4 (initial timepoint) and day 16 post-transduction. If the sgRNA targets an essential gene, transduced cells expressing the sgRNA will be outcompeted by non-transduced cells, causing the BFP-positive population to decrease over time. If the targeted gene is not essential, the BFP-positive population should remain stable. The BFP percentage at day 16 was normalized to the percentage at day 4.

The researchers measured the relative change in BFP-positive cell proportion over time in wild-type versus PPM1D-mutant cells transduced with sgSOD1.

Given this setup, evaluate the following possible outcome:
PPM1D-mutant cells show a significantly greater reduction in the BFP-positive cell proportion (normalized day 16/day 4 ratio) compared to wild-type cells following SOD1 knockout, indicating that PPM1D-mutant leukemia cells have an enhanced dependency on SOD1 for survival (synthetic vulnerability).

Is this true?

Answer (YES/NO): YES